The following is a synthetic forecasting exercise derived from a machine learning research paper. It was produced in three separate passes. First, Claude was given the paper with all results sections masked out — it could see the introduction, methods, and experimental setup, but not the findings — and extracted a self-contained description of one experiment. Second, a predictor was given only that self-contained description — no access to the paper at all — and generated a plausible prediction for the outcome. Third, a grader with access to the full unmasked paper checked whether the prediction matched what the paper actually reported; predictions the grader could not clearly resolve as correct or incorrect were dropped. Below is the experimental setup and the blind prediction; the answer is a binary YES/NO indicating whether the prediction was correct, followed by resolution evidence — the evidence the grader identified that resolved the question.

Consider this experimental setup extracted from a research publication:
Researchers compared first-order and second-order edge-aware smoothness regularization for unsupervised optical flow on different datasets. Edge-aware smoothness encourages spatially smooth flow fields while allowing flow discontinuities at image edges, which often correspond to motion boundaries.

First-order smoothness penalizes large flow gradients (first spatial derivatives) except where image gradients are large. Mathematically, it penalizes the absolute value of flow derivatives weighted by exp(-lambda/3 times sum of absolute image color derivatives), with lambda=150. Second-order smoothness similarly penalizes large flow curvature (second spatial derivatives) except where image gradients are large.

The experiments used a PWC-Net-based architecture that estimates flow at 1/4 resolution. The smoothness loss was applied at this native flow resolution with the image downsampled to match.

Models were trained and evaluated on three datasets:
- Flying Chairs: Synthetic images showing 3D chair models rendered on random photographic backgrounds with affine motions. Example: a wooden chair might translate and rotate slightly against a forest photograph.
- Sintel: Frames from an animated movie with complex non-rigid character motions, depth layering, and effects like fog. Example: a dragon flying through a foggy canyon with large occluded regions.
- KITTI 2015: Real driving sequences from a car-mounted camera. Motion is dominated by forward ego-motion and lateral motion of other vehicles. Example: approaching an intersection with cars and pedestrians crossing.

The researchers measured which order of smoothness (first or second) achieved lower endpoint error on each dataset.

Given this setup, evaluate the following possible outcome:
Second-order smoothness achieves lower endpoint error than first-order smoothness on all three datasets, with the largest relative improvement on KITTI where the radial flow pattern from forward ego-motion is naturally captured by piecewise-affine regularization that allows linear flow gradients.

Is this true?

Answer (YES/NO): NO